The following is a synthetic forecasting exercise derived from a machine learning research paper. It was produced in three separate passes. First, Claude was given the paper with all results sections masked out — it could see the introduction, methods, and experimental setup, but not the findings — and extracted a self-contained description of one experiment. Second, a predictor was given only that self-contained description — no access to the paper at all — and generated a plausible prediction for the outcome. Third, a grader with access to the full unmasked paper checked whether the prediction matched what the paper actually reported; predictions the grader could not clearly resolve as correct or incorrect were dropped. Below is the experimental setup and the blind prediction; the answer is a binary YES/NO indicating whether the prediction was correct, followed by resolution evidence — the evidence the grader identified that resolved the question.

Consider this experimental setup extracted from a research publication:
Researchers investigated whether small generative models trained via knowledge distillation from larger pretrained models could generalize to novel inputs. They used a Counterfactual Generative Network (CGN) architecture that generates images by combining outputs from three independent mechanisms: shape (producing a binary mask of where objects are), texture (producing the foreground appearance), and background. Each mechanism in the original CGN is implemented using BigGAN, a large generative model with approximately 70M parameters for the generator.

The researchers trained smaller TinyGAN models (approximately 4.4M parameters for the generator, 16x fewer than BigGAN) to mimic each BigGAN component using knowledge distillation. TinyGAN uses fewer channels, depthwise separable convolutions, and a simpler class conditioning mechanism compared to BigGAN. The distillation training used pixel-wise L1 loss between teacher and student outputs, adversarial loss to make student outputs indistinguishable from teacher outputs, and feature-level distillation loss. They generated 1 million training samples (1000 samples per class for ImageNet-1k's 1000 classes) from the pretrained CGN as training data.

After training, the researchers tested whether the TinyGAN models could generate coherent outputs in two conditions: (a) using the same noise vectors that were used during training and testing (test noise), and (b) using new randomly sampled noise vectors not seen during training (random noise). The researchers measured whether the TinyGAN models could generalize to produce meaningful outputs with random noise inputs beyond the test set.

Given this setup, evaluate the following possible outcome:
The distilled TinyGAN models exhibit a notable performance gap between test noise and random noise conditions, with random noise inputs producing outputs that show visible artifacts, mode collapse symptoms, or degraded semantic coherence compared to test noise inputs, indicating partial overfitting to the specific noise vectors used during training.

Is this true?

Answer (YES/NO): NO